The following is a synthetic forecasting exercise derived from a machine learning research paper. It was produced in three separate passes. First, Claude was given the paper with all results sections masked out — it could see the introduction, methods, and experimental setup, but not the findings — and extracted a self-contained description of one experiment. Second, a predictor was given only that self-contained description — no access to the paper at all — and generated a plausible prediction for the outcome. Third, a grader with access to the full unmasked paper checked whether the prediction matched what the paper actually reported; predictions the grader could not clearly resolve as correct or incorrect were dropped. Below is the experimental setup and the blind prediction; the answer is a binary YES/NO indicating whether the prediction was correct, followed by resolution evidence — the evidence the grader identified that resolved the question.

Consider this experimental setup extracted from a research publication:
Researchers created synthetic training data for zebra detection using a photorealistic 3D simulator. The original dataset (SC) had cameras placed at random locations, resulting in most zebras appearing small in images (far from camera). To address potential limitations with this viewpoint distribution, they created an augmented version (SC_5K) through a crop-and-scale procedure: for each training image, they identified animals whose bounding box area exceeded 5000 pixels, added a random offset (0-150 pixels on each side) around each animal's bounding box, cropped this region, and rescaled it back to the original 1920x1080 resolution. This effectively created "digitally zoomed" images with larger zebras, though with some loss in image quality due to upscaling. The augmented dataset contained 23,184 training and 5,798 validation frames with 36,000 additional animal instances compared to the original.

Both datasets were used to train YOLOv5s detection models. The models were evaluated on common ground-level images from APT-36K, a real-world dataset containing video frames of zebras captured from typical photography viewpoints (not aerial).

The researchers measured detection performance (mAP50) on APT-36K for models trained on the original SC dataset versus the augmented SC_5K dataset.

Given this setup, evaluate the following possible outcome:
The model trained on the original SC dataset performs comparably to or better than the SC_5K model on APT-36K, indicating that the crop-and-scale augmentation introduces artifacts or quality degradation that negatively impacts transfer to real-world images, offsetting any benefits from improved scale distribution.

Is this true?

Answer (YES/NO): NO